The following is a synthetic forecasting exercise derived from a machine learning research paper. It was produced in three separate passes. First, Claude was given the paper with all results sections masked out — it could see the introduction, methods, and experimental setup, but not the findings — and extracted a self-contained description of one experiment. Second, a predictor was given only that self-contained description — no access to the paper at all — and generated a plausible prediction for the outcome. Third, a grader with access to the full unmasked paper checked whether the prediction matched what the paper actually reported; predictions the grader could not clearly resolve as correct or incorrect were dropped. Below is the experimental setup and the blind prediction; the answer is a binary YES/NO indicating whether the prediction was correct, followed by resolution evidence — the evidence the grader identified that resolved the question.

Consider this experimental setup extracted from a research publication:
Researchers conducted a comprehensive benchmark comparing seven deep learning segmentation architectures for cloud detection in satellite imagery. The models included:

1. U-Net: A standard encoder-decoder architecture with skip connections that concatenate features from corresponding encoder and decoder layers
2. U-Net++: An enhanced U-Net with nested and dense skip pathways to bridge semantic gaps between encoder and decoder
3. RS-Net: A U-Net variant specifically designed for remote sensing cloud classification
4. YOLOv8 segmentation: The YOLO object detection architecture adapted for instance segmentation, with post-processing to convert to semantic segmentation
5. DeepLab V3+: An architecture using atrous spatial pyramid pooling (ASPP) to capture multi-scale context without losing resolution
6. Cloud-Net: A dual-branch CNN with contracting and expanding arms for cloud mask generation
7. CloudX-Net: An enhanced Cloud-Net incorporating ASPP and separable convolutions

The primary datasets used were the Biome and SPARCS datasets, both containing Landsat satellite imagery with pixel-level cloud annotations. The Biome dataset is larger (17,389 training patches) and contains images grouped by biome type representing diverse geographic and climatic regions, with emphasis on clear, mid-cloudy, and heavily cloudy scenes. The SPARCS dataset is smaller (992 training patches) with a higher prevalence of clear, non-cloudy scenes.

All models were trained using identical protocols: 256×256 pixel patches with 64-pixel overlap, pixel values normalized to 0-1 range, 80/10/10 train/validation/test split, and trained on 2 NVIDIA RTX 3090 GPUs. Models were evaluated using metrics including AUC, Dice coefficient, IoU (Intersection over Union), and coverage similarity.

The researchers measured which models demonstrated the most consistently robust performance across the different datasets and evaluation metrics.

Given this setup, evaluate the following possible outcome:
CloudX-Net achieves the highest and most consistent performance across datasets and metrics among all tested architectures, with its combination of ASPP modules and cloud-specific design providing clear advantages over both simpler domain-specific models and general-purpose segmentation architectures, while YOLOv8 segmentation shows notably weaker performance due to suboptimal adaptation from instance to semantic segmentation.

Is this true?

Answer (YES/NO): NO